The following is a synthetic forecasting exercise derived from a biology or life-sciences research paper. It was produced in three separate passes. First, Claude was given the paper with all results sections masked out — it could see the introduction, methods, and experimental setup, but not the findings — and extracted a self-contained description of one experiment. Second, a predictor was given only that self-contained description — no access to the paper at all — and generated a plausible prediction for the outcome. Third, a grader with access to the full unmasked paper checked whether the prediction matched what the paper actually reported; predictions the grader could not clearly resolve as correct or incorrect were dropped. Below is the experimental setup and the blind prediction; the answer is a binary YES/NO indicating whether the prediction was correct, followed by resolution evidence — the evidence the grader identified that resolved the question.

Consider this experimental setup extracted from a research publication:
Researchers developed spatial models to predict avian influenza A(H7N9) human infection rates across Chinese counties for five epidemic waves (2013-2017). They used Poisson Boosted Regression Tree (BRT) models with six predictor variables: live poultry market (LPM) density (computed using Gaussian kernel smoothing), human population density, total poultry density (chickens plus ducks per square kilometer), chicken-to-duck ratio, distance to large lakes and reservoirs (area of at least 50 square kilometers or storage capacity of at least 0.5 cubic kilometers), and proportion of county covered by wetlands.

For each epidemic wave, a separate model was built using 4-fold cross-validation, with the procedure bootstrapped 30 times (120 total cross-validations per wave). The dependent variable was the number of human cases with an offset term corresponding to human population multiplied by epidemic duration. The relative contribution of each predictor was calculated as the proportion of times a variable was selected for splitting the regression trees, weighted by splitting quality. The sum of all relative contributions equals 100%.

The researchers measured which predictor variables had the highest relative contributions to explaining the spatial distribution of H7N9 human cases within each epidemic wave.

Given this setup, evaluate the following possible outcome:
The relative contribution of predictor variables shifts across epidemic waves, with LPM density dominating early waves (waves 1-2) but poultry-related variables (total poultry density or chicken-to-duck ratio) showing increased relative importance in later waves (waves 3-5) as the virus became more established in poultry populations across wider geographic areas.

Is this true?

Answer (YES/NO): NO